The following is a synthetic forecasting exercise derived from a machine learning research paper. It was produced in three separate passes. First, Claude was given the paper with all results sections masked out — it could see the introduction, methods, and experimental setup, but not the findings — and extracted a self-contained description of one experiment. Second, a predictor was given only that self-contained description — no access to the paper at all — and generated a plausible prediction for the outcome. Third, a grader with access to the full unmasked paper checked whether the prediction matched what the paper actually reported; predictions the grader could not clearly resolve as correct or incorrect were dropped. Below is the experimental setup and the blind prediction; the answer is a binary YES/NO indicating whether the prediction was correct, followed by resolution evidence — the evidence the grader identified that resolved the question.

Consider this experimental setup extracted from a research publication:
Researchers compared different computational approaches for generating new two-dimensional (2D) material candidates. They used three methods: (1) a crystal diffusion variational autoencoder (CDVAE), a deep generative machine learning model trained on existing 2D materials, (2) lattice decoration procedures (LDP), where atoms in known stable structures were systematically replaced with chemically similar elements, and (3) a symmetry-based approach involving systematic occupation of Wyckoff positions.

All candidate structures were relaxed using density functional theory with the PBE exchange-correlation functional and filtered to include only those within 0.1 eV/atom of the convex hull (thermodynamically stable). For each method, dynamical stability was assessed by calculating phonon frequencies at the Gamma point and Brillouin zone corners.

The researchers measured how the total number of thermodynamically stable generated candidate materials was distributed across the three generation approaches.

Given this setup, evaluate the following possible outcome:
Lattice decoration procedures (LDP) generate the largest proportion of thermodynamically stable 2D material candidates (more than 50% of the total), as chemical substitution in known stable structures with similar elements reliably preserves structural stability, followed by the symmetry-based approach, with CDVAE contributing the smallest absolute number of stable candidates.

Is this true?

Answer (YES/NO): YES